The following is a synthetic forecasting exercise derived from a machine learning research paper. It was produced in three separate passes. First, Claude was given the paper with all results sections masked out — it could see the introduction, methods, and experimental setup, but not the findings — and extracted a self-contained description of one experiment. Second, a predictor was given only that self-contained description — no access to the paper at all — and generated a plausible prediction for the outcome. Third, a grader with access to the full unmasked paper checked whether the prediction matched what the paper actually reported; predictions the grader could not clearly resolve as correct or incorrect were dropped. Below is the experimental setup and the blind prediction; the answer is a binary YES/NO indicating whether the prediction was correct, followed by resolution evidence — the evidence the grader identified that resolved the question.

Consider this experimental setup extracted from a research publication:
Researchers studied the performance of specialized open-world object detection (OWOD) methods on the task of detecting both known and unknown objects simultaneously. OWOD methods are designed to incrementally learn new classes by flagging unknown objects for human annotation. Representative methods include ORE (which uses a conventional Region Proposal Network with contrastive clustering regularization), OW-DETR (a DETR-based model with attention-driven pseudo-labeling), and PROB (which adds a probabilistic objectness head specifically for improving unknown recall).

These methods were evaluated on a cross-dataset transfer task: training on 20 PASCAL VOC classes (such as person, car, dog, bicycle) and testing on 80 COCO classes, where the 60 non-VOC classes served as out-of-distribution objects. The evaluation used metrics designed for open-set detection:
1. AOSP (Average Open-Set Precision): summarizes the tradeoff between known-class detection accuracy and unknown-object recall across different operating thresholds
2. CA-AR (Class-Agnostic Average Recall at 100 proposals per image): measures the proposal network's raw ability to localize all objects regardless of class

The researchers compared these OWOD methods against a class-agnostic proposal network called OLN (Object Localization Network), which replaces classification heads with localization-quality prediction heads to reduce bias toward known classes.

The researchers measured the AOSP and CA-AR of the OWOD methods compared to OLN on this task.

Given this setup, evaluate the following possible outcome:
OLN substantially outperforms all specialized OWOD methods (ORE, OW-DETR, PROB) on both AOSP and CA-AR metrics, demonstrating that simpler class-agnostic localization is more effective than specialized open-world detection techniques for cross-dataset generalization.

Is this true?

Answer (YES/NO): YES